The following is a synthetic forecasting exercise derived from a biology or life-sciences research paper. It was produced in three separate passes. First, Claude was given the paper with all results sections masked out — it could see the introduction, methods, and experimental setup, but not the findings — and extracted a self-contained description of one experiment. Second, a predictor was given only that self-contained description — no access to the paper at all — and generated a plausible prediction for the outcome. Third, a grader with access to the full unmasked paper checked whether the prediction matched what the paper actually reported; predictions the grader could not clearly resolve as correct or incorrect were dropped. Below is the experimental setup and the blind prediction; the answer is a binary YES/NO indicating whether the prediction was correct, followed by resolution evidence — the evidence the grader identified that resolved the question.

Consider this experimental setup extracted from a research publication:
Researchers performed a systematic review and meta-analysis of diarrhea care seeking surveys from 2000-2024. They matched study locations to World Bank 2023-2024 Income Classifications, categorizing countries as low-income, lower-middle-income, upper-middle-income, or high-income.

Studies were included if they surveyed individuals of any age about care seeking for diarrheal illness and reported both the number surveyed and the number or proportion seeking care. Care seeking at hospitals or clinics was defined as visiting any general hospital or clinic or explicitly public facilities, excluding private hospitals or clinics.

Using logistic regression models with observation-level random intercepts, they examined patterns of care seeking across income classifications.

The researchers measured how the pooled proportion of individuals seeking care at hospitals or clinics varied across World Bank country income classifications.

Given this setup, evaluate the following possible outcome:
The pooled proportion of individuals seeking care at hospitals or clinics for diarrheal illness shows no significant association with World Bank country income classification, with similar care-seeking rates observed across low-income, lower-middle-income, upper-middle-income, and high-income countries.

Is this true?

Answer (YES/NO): NO